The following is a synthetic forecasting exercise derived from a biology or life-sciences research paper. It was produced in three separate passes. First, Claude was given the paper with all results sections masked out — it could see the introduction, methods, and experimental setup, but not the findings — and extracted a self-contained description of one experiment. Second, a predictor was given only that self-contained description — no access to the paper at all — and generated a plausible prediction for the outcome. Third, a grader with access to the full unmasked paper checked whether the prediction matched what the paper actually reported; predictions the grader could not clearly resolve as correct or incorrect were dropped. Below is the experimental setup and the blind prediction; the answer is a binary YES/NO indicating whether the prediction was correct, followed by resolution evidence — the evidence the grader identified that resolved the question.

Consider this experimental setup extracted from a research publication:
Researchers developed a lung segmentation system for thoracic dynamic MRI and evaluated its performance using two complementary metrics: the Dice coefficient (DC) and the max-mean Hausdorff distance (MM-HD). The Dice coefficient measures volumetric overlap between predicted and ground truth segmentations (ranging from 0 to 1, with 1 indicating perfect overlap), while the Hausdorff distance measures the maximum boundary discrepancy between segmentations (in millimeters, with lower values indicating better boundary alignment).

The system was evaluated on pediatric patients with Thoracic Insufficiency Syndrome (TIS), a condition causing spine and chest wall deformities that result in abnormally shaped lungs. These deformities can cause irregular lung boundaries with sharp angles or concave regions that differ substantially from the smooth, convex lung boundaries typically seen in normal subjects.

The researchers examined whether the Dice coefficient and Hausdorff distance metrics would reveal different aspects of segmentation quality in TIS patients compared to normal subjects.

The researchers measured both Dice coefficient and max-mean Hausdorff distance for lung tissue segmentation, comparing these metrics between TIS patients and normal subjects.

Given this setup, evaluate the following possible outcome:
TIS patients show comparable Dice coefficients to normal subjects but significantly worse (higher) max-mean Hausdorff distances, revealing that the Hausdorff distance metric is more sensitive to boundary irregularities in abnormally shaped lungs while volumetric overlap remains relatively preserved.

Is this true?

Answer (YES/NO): NO